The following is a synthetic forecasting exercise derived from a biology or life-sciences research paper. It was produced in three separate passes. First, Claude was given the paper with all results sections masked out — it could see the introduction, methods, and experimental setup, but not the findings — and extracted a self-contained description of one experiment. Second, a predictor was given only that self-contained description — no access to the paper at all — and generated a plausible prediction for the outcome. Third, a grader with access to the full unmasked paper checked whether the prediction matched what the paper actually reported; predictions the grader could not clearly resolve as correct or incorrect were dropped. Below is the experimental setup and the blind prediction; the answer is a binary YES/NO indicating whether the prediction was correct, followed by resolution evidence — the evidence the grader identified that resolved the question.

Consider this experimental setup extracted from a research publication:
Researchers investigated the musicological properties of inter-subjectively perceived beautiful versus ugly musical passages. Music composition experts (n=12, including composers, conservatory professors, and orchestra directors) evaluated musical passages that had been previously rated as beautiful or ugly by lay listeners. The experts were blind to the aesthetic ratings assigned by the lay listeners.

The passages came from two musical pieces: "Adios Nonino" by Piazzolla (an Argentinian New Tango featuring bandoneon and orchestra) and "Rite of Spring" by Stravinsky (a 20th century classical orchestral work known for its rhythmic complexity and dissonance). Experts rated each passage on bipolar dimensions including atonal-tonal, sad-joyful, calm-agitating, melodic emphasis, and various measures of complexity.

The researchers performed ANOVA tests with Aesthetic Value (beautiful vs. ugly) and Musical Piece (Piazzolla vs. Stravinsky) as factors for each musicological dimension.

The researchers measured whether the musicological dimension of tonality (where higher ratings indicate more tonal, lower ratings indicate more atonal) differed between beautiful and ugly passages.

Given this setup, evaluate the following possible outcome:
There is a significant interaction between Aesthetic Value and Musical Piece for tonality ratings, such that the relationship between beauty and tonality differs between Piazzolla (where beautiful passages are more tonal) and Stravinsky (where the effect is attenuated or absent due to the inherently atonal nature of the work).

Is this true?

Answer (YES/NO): NO